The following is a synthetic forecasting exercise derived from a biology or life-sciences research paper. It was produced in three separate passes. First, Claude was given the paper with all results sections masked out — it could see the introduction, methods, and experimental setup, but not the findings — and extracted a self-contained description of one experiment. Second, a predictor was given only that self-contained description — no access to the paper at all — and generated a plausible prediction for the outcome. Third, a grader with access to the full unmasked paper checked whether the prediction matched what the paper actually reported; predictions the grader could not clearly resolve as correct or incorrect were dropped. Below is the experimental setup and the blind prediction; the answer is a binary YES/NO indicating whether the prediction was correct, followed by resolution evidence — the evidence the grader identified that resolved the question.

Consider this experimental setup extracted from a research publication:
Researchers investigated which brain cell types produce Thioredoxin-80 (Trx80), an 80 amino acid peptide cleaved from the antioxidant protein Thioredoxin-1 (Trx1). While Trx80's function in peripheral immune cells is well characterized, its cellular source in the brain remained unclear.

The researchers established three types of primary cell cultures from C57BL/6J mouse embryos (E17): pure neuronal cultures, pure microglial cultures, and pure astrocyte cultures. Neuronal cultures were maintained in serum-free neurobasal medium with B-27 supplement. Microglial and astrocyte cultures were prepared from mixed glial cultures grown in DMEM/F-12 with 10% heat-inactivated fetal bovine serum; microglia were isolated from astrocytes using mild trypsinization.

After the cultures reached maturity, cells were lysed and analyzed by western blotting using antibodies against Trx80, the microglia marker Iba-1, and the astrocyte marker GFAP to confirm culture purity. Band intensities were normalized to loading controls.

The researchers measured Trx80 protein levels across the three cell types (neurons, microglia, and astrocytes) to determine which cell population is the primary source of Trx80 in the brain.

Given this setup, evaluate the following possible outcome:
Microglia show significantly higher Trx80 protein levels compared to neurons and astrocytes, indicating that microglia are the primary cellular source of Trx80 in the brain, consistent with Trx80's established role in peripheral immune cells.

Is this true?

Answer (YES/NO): NO